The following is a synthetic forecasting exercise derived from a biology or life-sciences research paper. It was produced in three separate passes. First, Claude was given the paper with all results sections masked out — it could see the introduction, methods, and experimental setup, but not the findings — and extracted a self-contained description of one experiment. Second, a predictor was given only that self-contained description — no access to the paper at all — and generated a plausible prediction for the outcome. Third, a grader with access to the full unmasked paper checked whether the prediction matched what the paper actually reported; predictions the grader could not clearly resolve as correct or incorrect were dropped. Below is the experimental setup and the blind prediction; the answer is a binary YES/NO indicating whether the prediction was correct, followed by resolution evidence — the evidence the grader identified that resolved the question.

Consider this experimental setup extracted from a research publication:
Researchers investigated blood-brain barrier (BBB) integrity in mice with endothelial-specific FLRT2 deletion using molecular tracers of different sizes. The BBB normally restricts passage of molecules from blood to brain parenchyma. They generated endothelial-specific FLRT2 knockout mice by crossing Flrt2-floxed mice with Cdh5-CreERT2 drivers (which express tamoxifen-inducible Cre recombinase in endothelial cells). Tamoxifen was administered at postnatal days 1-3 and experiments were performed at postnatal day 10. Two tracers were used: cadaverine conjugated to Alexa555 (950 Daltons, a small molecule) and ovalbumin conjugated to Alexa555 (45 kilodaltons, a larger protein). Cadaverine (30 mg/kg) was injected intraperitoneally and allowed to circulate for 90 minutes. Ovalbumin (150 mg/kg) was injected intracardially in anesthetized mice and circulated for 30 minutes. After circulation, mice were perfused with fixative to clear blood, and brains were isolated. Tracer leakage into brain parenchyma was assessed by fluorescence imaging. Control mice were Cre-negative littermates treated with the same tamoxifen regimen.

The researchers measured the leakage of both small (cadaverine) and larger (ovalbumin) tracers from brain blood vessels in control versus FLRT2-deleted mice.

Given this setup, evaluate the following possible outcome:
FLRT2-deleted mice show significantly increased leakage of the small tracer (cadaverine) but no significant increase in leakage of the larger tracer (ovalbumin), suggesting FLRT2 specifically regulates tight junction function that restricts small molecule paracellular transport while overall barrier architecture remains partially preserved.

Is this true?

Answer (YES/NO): YES